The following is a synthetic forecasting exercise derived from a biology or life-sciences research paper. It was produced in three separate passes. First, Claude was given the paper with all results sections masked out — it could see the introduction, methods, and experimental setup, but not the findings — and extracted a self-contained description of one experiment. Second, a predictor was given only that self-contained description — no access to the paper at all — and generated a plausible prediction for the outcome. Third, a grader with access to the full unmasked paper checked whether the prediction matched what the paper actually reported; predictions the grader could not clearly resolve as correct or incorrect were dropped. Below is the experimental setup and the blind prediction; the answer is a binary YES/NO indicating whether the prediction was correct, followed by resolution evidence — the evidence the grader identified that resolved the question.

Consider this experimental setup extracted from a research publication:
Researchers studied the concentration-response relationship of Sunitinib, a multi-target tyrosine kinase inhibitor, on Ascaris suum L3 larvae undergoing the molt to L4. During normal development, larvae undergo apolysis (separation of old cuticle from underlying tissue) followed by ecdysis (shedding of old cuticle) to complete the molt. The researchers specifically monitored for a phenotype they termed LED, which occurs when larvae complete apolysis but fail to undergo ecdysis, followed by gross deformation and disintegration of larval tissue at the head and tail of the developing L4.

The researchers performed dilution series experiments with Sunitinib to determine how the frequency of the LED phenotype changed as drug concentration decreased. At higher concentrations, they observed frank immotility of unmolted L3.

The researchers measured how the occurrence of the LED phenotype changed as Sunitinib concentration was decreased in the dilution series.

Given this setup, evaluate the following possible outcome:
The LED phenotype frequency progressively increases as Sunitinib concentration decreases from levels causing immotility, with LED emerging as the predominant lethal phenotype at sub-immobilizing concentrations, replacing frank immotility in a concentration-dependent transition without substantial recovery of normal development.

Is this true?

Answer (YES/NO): YES